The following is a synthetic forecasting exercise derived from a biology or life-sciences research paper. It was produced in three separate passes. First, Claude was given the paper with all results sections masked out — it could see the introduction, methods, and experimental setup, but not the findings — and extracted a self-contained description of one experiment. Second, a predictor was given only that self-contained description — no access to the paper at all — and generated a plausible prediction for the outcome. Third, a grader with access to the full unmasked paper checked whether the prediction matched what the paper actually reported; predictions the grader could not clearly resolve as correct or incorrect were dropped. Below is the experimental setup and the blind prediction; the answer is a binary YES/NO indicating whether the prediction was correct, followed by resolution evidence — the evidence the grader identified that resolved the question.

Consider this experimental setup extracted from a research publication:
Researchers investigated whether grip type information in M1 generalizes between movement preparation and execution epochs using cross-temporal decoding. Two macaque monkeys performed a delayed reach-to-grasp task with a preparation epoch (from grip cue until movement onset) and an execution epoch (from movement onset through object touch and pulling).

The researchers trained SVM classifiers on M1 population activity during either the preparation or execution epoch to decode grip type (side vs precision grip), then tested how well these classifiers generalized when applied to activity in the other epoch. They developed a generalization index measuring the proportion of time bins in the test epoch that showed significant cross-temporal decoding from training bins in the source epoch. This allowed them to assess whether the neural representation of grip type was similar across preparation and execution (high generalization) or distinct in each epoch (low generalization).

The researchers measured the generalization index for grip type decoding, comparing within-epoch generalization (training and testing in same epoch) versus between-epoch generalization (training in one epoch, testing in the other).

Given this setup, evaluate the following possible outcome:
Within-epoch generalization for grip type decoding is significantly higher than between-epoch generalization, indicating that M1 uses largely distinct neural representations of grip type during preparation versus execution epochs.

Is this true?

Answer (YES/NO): NO